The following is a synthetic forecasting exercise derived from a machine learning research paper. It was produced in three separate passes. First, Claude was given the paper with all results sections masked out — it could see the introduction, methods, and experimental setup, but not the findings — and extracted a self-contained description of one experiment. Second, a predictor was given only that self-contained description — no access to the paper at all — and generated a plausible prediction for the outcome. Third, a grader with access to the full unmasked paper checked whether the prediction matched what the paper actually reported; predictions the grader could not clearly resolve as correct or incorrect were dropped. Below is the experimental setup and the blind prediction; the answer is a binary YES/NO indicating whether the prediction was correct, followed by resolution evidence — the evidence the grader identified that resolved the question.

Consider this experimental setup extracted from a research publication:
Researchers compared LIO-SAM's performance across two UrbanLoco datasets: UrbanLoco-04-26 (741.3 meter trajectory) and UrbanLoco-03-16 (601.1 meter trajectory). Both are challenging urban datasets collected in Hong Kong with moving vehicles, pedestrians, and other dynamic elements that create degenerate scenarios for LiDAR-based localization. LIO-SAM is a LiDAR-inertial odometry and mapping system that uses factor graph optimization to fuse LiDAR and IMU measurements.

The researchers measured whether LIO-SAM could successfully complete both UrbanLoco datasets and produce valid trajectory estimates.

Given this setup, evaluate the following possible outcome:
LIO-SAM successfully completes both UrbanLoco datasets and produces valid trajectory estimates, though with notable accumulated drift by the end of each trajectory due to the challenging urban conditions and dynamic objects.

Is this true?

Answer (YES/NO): NO